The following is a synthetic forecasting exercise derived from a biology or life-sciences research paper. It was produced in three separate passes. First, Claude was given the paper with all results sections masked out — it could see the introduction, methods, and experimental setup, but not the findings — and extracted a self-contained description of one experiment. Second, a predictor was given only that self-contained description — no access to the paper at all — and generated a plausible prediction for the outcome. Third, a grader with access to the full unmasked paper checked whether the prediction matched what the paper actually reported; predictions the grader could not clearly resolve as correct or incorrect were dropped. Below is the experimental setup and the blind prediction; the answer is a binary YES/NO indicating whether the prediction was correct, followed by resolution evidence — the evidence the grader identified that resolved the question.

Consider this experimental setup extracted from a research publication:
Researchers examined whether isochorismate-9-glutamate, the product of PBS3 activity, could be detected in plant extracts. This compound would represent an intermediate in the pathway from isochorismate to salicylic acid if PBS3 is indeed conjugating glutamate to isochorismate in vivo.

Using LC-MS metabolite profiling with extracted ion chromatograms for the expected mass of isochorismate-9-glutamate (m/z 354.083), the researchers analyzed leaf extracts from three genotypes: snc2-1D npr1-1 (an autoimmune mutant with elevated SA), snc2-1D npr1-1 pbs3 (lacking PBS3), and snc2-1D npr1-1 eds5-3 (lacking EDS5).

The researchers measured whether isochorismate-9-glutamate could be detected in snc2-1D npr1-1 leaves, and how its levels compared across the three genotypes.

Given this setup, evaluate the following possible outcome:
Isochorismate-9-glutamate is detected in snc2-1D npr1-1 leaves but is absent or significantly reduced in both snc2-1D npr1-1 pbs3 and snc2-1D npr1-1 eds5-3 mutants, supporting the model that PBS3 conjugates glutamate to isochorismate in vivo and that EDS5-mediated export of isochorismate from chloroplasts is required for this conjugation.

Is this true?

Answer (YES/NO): YES